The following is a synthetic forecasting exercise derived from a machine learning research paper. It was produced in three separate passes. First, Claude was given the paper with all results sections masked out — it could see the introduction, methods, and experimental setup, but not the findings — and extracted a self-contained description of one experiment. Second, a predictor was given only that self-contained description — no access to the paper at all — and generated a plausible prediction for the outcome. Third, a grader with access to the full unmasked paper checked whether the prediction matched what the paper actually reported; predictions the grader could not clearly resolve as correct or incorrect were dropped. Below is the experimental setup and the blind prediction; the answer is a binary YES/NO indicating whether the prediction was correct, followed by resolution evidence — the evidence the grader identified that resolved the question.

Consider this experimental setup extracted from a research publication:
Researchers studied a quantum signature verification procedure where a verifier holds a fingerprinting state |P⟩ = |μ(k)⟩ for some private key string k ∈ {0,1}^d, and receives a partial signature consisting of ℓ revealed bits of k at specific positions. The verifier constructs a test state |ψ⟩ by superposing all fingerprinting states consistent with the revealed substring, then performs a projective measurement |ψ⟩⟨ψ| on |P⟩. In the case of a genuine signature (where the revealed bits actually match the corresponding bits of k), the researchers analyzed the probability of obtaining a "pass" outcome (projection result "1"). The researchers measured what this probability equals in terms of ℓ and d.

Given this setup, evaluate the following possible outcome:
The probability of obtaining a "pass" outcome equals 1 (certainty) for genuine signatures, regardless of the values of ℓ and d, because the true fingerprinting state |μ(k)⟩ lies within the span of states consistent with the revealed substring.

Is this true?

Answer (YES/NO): NO